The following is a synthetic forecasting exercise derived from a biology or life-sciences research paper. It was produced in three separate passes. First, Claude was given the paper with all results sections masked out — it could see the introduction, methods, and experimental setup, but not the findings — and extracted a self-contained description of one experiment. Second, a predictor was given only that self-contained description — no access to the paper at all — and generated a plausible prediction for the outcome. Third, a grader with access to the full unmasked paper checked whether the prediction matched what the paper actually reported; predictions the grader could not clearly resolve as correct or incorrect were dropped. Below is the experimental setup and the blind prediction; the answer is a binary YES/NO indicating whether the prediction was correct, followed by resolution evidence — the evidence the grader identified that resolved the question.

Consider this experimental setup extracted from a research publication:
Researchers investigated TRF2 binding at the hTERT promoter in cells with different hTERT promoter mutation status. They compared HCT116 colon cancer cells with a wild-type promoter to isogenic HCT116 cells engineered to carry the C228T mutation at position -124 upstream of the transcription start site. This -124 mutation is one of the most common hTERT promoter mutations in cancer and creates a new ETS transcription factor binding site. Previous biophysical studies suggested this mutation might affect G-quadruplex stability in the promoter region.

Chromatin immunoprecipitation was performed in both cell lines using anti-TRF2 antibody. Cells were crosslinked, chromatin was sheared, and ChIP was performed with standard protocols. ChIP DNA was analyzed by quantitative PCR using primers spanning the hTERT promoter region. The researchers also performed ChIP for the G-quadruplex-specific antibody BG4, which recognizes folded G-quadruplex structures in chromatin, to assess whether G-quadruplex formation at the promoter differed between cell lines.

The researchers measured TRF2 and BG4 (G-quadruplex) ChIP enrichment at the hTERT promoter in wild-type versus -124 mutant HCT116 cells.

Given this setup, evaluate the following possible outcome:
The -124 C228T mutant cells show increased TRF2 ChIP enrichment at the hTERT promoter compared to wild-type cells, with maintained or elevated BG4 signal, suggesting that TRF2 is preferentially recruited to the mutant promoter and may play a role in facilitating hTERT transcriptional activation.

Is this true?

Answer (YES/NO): NO